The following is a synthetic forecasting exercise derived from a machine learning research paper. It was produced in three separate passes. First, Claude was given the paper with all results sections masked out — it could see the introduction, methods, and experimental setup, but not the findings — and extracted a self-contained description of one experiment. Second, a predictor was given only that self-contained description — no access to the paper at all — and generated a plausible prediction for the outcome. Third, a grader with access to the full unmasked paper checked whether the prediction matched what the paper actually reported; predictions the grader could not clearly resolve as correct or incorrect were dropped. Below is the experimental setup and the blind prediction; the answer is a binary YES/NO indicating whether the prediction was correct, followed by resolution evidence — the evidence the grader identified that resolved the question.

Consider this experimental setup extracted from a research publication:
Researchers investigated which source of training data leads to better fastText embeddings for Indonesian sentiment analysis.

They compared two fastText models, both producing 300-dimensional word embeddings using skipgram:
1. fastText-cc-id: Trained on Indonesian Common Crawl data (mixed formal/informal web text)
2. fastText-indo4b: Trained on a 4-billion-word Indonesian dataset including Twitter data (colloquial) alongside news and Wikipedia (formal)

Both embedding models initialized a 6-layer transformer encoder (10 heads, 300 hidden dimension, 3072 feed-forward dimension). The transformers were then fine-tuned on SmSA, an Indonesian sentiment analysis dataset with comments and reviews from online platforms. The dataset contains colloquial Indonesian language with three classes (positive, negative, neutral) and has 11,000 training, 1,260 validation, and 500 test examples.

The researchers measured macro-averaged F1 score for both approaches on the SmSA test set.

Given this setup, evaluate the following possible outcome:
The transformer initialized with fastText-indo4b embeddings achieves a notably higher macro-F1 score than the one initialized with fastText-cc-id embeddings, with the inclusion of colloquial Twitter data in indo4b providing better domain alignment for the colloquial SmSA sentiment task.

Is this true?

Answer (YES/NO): NO